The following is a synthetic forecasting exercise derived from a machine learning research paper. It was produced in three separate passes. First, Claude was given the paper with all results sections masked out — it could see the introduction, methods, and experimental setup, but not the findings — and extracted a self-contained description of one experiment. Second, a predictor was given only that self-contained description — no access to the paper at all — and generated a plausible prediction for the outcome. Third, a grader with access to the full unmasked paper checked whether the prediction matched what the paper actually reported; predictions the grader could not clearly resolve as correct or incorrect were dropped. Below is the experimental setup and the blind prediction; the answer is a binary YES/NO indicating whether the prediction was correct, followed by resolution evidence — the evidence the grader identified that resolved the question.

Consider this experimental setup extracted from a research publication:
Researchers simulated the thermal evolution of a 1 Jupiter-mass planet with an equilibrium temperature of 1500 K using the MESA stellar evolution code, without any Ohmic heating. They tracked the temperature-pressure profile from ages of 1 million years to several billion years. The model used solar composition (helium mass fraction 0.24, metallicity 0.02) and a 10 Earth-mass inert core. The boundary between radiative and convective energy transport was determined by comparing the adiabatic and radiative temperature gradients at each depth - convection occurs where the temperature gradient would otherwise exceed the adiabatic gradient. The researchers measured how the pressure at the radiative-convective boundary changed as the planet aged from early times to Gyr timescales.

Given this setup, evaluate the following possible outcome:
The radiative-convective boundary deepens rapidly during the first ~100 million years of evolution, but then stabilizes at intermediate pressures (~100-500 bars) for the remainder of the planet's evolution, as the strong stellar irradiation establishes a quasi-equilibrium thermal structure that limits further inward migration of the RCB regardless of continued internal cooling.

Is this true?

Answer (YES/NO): NO